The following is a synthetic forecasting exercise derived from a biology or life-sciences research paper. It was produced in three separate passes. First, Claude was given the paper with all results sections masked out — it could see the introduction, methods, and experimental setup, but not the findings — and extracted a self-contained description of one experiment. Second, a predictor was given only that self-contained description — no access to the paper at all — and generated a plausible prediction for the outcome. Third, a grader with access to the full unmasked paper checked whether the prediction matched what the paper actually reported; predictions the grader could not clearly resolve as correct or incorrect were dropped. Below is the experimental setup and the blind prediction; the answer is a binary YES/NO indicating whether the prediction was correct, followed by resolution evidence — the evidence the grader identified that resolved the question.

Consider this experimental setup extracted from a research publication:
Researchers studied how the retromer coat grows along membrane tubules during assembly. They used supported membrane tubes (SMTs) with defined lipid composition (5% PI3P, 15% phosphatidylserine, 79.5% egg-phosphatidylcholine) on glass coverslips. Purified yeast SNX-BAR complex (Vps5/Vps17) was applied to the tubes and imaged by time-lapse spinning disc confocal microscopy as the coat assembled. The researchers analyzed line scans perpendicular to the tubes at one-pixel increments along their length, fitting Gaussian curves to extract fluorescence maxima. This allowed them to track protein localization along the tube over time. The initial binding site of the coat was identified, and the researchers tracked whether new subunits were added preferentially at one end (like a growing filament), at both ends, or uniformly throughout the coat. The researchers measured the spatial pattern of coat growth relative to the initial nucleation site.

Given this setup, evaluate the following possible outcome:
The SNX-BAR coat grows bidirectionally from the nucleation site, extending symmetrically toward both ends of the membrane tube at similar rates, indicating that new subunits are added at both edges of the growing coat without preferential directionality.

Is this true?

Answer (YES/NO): YES